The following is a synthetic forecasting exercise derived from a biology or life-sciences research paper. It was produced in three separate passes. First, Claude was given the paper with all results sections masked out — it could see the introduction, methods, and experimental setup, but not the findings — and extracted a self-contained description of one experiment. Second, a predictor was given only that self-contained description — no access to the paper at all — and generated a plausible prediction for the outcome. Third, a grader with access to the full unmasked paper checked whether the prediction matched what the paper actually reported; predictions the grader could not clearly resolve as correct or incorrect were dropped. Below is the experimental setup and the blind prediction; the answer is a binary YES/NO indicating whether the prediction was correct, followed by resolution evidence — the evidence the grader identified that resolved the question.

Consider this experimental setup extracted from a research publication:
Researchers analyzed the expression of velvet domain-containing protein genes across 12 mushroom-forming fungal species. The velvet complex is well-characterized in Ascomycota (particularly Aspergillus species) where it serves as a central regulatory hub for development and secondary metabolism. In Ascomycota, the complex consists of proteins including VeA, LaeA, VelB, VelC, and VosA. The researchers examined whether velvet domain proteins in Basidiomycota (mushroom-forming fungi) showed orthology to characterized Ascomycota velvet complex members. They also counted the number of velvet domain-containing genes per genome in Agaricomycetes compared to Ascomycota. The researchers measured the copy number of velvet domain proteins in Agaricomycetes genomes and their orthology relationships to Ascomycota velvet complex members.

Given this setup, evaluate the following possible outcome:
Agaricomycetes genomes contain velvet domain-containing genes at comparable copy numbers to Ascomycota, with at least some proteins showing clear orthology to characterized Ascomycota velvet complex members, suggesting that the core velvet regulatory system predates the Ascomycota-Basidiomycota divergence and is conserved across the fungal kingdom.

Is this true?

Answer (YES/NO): NO